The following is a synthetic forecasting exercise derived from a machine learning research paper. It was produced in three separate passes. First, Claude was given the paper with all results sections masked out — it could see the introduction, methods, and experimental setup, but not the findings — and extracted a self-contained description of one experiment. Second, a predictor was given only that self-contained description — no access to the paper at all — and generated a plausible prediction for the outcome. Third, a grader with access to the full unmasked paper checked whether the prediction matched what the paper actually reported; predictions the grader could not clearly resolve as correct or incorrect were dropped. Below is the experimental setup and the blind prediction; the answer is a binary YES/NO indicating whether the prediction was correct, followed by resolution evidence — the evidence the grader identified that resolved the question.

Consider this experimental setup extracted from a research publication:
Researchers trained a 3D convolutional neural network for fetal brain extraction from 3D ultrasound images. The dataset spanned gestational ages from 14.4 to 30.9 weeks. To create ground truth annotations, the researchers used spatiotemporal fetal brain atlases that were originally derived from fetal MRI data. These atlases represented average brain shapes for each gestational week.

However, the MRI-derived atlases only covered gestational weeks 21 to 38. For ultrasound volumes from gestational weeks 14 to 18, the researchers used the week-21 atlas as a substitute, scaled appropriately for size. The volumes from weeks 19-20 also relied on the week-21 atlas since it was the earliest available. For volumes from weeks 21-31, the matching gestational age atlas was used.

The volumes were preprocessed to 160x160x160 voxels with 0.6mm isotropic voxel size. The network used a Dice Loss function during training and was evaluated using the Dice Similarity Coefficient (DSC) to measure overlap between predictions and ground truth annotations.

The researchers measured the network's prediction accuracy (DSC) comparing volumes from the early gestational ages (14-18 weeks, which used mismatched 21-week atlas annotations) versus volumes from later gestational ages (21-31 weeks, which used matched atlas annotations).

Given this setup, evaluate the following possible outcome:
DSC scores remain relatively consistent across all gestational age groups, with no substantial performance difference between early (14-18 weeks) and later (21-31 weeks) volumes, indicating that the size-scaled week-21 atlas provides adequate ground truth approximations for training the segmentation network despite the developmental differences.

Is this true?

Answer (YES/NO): YES